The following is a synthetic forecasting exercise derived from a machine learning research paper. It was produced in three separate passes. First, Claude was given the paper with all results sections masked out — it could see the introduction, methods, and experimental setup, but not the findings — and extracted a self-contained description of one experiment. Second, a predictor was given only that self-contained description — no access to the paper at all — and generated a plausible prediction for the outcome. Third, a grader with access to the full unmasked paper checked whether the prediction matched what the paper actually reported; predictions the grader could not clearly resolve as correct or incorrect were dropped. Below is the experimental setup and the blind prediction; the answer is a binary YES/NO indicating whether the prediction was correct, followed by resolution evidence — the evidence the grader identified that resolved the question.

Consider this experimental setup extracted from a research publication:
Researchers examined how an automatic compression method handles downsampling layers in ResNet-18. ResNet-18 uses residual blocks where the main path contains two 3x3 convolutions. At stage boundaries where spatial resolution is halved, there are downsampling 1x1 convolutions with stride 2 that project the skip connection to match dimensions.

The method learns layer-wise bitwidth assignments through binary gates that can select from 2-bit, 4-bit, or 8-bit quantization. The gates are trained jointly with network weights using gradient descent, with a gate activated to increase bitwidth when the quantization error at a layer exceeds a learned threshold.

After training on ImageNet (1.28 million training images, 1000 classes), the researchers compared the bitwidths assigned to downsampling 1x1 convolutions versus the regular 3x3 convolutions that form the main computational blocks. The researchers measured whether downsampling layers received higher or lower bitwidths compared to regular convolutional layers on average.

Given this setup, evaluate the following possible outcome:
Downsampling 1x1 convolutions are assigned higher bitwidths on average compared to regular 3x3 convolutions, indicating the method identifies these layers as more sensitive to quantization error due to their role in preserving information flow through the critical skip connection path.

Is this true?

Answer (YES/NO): YES